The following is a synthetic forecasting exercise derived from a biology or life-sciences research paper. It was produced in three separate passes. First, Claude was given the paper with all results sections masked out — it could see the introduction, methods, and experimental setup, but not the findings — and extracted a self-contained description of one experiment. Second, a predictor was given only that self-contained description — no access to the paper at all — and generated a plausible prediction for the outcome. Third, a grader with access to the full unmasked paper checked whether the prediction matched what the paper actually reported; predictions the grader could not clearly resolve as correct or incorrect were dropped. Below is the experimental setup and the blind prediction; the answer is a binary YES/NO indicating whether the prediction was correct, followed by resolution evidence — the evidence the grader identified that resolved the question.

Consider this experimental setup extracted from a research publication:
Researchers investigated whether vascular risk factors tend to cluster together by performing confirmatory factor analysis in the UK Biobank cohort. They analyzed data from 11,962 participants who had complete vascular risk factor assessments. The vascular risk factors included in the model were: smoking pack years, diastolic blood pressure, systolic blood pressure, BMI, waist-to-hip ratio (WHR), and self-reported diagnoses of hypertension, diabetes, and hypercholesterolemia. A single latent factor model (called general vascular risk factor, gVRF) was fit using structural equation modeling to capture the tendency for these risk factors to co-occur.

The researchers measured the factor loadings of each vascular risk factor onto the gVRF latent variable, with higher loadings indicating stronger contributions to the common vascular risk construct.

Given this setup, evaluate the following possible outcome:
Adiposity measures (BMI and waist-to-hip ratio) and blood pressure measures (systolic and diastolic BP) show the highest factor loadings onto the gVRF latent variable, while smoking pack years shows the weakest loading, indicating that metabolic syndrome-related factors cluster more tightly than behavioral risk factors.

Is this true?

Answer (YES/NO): NO